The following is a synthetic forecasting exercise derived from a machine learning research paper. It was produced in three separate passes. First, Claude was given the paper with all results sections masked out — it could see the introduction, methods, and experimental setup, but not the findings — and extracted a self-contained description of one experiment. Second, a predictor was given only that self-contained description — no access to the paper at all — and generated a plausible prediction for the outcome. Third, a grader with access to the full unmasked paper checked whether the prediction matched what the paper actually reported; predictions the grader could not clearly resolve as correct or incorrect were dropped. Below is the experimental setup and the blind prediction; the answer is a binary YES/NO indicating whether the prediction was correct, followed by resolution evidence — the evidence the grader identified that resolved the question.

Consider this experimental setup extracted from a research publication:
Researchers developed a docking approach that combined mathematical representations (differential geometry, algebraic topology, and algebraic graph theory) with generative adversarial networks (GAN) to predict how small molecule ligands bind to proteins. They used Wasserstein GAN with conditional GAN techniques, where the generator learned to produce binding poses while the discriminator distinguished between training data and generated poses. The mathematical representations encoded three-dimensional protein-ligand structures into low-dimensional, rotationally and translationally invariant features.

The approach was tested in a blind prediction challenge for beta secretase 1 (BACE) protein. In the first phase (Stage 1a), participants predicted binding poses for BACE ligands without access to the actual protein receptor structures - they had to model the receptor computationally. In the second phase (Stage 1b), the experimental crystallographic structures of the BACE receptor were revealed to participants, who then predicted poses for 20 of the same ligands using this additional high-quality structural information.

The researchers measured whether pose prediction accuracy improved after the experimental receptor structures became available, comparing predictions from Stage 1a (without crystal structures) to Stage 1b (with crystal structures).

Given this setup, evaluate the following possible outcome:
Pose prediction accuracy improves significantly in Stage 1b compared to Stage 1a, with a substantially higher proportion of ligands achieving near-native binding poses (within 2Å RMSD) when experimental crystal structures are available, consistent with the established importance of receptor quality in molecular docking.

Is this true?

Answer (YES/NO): NO